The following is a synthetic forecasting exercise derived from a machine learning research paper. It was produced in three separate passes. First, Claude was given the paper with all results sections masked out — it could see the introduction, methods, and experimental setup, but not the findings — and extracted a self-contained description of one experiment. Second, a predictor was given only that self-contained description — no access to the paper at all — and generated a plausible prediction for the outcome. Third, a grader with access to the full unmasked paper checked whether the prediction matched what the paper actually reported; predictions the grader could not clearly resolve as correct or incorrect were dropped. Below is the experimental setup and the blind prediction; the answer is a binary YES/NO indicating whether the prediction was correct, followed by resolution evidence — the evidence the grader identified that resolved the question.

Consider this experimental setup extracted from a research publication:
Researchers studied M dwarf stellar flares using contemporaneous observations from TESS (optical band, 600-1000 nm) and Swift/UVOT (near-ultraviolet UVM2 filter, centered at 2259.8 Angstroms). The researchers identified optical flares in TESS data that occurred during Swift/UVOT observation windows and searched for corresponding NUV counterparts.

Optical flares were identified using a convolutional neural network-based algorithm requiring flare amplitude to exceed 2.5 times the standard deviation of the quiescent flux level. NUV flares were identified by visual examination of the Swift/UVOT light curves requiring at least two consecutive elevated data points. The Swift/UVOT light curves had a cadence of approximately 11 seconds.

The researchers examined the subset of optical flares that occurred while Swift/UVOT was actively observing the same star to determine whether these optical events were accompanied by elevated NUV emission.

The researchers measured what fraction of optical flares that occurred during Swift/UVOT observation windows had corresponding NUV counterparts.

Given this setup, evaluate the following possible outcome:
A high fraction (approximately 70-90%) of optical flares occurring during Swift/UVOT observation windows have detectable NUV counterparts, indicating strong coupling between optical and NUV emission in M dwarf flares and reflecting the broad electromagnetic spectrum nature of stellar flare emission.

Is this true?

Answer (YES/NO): NO